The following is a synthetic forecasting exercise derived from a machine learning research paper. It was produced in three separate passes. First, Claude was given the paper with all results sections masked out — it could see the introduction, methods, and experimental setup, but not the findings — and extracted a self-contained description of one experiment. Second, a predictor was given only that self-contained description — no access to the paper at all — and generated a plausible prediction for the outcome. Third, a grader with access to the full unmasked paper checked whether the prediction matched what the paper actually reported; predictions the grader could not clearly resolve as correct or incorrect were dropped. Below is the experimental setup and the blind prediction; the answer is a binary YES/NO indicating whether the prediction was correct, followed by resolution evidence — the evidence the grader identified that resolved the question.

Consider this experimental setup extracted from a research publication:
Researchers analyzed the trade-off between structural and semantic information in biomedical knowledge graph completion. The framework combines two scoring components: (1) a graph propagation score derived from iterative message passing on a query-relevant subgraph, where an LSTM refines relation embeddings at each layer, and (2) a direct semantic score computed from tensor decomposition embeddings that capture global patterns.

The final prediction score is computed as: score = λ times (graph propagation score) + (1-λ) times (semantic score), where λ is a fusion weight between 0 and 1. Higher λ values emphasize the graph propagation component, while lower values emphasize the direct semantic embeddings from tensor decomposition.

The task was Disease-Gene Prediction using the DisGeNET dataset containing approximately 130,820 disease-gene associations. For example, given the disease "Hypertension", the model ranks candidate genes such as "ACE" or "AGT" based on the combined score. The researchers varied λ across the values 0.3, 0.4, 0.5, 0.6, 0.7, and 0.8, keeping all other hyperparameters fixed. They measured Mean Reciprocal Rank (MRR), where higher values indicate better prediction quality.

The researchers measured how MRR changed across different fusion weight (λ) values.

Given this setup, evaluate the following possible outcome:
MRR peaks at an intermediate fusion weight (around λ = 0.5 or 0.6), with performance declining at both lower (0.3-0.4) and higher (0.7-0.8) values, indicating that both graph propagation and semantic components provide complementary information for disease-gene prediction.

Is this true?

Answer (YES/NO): NO